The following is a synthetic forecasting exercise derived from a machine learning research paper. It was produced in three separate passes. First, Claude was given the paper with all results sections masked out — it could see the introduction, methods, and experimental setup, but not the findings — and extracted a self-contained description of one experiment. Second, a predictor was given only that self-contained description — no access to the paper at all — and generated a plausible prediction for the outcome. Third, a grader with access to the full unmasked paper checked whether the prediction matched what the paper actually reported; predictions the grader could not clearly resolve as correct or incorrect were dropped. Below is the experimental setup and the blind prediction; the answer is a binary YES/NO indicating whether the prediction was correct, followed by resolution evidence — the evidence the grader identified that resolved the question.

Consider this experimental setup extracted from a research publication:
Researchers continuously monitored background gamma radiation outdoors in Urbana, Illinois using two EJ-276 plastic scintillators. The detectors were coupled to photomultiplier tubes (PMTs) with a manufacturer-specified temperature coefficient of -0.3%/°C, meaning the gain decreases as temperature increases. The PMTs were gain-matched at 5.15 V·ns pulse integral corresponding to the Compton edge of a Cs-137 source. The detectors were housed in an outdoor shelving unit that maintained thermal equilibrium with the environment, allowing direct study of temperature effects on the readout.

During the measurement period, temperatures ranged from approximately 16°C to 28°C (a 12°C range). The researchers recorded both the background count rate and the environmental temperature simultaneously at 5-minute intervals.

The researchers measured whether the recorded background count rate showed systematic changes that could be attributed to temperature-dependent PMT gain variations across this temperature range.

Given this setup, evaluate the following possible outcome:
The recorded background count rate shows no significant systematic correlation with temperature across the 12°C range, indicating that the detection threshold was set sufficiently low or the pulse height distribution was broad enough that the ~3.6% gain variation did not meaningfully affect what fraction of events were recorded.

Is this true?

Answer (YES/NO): NO